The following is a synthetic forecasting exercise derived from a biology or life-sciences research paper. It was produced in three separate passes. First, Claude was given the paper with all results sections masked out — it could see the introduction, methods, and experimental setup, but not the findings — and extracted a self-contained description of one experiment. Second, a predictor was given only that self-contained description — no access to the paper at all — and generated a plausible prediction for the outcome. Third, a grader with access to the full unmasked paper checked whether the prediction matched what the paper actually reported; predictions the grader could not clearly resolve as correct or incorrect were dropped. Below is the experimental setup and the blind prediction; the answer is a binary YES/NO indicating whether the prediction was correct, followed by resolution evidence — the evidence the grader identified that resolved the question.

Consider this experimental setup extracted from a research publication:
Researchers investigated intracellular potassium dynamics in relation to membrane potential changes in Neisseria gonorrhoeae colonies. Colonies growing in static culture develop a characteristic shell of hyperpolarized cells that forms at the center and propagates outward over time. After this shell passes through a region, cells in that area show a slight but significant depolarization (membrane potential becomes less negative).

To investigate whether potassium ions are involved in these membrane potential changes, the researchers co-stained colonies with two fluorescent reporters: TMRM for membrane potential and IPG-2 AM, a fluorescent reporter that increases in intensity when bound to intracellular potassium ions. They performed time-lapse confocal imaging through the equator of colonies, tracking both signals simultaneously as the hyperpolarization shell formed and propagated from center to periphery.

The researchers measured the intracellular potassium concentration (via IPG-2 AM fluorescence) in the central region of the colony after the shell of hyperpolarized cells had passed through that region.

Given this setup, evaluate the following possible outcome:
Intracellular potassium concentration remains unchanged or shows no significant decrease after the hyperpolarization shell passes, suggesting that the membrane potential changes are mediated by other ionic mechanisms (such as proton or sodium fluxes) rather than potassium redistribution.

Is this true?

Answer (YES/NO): NO